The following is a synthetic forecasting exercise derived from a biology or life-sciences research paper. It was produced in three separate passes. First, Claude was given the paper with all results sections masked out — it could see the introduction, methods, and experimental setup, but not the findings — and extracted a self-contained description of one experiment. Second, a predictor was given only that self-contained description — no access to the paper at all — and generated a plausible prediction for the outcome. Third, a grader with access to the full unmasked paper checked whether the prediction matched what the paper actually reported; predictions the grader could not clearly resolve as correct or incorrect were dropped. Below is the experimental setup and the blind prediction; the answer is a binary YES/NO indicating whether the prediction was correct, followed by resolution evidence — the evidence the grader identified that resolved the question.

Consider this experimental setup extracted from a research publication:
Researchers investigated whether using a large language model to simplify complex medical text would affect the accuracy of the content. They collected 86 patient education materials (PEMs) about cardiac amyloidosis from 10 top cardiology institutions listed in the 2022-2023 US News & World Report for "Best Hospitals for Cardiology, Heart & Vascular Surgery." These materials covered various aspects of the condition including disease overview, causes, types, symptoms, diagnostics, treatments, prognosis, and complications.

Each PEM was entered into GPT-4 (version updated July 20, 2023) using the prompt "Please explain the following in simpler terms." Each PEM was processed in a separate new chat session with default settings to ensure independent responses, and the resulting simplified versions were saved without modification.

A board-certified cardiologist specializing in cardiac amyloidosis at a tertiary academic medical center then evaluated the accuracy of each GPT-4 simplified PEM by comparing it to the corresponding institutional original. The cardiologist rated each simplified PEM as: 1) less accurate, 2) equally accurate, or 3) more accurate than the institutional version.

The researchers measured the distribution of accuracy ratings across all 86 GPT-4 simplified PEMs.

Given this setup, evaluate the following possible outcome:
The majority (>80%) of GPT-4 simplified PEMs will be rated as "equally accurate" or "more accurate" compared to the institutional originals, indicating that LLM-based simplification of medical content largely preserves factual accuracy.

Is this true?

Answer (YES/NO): YES